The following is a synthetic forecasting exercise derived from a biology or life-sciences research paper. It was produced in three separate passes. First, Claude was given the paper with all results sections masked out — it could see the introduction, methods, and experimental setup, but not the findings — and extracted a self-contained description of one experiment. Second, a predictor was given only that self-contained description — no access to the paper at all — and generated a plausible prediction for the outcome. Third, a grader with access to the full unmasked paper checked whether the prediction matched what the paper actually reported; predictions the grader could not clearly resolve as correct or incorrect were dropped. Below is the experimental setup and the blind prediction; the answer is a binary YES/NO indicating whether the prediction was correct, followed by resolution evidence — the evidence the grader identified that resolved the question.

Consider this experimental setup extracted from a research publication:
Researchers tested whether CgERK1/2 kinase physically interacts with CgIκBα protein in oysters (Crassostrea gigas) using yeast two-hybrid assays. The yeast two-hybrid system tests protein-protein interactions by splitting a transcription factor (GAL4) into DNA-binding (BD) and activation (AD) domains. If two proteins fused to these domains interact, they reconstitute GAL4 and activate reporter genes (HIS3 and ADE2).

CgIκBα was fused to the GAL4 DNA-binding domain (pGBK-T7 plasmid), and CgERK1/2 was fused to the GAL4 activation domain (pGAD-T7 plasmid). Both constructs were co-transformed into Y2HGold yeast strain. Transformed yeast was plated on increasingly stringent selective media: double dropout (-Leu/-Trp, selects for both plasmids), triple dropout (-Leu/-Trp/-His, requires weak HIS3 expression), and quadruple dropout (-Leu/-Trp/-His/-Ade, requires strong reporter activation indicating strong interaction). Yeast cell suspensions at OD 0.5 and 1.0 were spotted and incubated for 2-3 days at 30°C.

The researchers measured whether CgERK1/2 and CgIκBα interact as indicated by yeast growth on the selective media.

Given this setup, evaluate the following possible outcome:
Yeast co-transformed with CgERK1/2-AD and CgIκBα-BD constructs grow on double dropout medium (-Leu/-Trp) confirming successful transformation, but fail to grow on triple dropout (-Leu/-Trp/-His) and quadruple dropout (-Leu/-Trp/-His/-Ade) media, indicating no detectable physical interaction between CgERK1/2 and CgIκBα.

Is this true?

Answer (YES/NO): NO